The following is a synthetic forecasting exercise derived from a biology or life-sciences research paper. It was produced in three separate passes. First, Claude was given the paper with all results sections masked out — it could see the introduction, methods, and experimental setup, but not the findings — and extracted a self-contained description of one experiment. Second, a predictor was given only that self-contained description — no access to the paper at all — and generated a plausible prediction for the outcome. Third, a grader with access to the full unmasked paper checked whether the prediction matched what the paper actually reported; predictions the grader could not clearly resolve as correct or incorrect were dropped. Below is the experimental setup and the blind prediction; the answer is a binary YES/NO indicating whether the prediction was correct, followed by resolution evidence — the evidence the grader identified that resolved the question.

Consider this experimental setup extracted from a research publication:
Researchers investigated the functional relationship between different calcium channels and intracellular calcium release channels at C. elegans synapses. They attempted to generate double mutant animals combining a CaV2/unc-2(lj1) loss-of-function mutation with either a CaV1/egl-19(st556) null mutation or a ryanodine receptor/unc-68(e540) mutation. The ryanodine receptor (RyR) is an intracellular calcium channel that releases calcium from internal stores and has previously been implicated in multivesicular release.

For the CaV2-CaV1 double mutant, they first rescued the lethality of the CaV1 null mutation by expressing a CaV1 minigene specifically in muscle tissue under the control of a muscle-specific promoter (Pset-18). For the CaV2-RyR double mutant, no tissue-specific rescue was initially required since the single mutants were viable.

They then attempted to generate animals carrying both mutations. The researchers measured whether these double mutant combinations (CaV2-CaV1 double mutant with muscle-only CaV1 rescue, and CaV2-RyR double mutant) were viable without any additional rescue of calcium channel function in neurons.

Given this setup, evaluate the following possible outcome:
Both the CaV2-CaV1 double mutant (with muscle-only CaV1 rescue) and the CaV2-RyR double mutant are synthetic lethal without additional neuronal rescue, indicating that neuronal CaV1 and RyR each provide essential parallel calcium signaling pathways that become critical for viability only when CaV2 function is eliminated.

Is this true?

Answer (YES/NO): YES